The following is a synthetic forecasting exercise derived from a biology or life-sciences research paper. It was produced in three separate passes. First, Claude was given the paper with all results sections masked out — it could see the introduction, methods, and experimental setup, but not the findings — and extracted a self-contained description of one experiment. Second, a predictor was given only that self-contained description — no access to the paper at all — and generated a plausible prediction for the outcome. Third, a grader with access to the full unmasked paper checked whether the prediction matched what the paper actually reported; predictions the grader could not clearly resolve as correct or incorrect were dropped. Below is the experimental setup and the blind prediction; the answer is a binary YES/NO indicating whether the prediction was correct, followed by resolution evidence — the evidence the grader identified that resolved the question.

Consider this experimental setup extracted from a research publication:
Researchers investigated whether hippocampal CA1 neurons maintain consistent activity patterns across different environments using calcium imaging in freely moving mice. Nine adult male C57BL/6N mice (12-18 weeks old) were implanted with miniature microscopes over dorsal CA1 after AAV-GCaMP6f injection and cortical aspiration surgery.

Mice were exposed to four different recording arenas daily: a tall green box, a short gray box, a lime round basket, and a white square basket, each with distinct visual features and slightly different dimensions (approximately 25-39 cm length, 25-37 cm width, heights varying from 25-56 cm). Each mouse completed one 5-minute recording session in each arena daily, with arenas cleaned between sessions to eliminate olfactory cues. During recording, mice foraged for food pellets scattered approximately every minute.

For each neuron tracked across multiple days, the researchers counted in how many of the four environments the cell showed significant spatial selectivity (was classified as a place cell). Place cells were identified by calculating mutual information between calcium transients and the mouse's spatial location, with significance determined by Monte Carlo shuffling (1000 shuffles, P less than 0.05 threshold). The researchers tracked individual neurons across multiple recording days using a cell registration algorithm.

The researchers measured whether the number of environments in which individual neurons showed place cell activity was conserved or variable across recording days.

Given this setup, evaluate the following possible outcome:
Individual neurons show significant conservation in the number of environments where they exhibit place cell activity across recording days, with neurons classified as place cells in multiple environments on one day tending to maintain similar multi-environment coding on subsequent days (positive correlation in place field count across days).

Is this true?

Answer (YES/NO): YES